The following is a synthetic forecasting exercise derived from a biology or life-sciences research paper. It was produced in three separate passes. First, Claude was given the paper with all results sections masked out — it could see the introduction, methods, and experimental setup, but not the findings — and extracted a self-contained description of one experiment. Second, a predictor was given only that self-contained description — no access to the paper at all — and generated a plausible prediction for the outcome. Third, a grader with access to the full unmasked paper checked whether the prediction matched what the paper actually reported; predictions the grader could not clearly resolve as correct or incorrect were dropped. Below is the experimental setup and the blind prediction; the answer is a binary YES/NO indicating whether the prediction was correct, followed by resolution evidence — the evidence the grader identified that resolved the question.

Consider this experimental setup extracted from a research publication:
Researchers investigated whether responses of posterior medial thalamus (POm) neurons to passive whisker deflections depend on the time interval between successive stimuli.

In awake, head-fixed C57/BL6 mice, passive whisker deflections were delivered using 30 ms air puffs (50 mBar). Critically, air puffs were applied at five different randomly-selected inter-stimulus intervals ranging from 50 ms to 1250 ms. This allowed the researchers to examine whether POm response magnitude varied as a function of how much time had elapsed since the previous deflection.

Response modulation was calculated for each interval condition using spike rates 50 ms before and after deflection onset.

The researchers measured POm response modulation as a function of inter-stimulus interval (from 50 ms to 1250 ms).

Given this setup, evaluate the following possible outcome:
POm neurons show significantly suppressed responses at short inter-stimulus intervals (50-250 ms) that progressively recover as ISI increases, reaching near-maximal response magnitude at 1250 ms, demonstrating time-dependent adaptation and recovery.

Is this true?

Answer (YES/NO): YES